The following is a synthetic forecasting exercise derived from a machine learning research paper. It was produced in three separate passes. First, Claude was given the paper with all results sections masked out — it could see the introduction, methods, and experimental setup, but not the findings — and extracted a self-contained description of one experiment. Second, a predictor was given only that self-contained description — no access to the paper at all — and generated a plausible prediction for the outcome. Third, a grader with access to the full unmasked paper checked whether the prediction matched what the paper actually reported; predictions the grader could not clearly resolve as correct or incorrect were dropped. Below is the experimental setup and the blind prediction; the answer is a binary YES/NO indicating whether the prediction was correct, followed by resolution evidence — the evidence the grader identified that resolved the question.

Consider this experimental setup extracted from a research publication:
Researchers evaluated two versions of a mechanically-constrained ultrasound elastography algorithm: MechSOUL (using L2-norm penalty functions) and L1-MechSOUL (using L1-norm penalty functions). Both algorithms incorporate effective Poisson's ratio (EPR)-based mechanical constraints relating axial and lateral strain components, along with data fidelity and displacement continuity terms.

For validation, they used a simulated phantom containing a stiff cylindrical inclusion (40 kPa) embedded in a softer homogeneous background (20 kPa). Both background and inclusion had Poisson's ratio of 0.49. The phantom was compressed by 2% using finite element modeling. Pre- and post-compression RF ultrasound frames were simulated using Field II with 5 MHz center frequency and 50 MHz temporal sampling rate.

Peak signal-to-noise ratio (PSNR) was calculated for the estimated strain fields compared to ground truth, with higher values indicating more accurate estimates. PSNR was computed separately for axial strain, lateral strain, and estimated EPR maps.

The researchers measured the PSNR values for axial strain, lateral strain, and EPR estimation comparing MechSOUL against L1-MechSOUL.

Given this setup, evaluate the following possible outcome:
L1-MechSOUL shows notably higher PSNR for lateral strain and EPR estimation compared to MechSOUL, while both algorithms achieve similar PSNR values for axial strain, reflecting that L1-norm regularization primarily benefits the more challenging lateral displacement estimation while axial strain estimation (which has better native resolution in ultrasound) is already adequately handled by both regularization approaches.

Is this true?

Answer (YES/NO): NO